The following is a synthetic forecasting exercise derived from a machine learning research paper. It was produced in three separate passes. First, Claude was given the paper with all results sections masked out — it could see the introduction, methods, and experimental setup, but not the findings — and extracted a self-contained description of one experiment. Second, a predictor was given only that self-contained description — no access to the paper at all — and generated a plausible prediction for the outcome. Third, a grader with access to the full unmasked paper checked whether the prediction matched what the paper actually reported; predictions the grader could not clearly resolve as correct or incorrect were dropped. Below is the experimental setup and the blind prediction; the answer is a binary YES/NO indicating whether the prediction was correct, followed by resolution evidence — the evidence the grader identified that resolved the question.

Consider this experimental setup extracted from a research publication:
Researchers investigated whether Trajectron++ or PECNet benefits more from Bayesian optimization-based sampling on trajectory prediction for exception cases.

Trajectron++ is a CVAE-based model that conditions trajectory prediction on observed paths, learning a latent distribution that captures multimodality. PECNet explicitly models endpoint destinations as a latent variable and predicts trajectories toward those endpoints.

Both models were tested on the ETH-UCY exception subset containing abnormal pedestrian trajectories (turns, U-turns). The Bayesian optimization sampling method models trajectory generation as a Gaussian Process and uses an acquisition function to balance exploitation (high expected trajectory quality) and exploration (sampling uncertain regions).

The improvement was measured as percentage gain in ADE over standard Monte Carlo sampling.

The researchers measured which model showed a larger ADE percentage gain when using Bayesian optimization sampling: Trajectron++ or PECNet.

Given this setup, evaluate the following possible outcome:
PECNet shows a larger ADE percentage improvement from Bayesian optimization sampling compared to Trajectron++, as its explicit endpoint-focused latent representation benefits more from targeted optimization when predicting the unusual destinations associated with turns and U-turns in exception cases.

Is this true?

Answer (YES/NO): YES